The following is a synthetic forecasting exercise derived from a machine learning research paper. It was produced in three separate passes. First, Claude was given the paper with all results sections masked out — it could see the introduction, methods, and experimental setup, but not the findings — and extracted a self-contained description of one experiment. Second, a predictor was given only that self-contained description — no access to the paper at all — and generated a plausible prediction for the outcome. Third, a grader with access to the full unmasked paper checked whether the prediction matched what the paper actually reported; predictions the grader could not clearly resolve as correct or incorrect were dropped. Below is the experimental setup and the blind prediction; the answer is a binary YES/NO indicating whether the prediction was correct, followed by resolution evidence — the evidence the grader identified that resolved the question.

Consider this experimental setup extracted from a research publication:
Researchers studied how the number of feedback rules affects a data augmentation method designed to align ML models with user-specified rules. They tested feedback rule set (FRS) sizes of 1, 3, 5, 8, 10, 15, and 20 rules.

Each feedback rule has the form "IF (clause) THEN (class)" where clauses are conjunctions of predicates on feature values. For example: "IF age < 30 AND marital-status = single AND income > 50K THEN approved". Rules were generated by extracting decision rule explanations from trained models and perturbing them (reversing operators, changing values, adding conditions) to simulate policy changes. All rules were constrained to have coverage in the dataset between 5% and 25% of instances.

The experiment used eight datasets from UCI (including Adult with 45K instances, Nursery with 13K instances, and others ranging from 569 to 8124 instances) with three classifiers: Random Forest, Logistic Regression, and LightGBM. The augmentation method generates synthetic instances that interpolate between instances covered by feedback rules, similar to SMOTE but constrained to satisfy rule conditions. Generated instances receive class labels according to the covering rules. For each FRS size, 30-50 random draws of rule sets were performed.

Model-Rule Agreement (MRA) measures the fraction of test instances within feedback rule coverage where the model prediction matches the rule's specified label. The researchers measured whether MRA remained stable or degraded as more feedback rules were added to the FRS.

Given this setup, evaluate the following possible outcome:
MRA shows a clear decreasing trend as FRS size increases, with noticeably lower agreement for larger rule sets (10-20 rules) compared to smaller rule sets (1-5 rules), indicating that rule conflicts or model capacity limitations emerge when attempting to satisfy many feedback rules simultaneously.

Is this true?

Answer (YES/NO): NO